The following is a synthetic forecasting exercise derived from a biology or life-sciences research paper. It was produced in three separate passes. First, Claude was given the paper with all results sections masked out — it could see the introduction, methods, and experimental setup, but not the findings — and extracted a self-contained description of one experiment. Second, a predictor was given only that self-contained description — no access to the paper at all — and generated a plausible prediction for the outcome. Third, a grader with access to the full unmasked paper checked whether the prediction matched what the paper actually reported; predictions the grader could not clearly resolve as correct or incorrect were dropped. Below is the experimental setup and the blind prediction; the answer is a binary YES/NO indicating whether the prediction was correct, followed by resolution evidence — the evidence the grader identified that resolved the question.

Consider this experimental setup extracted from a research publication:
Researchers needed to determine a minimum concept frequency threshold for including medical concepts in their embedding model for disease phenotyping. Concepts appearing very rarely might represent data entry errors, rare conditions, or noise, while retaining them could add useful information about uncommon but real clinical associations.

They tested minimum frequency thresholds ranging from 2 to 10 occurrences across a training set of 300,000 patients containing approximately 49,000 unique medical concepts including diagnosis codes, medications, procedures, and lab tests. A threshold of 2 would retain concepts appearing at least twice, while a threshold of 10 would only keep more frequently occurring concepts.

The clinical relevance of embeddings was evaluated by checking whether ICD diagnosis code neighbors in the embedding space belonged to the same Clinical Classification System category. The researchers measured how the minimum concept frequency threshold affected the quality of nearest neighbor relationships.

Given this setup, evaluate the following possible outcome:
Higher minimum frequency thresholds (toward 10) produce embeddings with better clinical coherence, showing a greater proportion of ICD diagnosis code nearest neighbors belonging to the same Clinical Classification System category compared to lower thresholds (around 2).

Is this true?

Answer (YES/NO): NO